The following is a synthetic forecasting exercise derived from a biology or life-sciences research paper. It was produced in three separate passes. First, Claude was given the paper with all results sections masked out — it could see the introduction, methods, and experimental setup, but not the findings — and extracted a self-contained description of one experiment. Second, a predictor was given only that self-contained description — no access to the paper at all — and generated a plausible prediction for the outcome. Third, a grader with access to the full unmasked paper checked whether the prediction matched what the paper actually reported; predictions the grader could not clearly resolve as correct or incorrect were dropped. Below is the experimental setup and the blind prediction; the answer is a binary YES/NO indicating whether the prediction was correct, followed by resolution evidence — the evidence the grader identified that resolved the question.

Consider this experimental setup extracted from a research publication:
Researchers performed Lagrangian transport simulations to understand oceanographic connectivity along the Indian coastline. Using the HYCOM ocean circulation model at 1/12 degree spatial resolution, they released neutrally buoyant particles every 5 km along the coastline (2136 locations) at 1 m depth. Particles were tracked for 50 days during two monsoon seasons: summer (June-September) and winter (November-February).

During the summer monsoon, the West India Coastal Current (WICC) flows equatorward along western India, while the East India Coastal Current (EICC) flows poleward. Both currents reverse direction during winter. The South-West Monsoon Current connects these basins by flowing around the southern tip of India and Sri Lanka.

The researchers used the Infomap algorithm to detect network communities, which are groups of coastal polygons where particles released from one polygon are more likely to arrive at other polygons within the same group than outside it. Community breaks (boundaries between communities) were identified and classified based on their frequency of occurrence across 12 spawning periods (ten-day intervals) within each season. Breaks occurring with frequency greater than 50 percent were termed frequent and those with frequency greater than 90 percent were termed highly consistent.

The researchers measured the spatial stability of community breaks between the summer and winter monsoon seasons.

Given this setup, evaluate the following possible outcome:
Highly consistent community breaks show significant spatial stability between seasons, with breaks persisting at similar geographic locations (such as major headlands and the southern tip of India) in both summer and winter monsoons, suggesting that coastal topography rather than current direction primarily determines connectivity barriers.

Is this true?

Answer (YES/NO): NO